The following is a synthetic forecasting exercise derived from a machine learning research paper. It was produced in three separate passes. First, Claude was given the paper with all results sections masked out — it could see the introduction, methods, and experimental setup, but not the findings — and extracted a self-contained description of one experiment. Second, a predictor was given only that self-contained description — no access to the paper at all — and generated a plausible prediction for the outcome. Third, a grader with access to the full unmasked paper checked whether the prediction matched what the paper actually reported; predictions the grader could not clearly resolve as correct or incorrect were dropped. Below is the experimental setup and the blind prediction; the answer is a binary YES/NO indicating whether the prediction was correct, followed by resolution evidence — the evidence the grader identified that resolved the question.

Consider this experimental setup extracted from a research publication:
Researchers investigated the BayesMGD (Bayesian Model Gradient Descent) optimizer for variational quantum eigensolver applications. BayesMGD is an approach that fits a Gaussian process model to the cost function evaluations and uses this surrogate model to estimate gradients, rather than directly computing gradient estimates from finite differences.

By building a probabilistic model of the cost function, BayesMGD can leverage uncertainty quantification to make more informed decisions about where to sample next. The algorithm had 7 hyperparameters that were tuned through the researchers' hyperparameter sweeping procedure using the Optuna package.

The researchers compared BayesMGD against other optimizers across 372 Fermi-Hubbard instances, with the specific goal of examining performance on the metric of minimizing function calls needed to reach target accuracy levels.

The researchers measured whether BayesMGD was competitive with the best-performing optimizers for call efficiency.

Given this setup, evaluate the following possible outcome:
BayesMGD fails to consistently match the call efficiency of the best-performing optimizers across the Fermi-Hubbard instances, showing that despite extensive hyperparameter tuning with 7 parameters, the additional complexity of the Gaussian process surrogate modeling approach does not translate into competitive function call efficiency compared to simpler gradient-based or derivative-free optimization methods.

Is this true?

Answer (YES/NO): NO